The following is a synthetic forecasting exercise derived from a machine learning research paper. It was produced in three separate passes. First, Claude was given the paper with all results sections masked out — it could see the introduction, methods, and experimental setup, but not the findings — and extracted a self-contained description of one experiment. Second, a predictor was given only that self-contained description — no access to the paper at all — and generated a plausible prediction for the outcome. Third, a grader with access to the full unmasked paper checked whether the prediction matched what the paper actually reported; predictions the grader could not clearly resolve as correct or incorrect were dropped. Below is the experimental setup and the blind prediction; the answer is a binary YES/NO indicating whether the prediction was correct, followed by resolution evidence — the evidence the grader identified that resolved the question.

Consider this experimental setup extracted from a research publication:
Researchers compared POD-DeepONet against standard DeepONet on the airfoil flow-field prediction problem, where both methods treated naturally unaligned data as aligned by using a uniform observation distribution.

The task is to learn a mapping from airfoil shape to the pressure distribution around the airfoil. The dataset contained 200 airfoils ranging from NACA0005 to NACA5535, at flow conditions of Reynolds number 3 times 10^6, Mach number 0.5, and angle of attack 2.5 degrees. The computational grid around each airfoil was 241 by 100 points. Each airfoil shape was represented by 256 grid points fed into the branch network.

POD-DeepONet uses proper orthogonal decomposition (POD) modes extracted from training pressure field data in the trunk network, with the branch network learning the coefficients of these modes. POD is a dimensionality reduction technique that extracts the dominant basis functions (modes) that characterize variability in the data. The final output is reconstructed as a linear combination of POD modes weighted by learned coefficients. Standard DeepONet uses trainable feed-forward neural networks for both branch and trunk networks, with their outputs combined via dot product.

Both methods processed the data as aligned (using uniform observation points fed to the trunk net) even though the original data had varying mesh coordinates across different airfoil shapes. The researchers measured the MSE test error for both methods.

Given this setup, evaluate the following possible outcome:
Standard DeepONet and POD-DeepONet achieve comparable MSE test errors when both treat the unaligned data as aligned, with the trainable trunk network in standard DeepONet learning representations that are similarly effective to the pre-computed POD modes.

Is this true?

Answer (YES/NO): NO